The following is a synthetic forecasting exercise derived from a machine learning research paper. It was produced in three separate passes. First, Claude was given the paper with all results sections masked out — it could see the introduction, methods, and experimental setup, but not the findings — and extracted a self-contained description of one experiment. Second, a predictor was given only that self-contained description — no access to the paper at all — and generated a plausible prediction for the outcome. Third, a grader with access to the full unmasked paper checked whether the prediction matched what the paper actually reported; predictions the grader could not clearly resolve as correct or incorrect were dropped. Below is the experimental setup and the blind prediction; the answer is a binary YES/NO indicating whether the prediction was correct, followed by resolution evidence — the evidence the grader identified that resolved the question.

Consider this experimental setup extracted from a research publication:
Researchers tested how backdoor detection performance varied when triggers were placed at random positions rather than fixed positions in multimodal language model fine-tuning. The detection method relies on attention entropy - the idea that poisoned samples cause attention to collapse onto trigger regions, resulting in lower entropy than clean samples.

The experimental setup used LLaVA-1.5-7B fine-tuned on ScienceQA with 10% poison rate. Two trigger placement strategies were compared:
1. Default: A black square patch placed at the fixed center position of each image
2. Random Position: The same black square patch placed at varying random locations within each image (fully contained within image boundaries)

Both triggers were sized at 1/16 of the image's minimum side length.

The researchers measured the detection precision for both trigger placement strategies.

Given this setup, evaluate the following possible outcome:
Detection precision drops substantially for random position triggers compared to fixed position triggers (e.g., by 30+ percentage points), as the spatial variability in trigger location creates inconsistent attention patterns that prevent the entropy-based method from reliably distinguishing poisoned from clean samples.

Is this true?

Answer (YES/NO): NO